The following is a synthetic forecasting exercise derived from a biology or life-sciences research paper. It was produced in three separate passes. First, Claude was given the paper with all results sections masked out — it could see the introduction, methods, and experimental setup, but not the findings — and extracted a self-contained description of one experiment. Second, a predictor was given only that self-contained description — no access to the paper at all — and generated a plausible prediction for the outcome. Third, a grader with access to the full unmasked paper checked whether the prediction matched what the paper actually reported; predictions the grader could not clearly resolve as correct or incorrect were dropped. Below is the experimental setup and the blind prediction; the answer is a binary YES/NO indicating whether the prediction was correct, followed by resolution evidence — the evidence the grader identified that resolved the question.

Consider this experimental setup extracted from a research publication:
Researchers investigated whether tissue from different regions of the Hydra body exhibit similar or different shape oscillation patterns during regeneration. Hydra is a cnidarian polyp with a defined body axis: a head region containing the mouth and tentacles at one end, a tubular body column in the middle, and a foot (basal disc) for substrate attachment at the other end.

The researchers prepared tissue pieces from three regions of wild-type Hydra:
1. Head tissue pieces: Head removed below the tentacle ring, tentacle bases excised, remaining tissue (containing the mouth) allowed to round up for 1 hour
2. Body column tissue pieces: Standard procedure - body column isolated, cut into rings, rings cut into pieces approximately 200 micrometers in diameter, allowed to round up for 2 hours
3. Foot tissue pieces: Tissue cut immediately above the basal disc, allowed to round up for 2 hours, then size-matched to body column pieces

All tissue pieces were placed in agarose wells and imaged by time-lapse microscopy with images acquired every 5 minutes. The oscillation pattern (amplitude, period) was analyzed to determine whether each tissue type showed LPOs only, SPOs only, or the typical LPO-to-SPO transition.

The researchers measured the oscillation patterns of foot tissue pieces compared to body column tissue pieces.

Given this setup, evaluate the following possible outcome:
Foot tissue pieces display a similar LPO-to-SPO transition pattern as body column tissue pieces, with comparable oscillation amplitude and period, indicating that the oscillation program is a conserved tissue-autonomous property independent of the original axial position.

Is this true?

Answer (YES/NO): NO